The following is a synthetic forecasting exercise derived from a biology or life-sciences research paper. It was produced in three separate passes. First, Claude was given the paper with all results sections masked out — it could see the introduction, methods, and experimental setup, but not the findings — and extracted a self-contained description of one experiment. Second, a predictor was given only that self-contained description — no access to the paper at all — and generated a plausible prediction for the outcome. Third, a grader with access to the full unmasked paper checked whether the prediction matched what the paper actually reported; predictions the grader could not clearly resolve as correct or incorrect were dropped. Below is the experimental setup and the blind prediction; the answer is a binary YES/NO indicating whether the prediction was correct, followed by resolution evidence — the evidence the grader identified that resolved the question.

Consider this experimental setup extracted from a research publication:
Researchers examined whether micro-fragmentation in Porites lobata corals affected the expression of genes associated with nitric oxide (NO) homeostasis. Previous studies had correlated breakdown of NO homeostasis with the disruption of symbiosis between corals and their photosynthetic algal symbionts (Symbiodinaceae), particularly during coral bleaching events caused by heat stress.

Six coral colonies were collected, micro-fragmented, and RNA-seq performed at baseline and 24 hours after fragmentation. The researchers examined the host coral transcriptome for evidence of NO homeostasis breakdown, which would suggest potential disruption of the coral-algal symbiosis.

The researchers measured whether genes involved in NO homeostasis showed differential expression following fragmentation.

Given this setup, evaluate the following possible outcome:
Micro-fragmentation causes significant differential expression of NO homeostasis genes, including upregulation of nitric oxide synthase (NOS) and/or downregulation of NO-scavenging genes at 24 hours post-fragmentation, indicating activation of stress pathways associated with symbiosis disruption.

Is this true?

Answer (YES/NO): NO